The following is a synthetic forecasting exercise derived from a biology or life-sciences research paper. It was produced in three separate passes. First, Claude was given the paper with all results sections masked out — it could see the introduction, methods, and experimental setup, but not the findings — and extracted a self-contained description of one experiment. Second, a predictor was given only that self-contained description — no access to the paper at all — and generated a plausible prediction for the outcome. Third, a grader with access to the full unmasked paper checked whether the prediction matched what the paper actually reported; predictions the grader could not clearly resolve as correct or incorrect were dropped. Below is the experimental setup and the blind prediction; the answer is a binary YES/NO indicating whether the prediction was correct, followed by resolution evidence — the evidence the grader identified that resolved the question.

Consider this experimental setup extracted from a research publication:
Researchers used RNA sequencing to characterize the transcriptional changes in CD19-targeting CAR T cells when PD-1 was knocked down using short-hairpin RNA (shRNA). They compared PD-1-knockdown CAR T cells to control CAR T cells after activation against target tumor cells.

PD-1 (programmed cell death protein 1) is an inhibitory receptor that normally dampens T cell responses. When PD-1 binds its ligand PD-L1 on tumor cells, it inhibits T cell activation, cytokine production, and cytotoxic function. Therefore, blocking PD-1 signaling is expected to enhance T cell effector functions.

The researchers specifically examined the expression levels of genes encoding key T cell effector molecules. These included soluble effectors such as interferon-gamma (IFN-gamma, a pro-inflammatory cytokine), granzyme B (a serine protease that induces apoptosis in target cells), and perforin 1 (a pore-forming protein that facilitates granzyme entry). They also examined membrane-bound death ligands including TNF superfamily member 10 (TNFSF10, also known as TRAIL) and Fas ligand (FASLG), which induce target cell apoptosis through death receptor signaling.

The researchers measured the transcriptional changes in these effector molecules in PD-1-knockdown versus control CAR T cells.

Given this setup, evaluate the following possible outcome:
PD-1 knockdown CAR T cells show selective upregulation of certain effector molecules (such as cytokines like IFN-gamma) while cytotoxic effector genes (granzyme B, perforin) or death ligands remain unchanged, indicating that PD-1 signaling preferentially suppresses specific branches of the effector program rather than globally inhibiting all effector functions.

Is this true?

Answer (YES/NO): NO